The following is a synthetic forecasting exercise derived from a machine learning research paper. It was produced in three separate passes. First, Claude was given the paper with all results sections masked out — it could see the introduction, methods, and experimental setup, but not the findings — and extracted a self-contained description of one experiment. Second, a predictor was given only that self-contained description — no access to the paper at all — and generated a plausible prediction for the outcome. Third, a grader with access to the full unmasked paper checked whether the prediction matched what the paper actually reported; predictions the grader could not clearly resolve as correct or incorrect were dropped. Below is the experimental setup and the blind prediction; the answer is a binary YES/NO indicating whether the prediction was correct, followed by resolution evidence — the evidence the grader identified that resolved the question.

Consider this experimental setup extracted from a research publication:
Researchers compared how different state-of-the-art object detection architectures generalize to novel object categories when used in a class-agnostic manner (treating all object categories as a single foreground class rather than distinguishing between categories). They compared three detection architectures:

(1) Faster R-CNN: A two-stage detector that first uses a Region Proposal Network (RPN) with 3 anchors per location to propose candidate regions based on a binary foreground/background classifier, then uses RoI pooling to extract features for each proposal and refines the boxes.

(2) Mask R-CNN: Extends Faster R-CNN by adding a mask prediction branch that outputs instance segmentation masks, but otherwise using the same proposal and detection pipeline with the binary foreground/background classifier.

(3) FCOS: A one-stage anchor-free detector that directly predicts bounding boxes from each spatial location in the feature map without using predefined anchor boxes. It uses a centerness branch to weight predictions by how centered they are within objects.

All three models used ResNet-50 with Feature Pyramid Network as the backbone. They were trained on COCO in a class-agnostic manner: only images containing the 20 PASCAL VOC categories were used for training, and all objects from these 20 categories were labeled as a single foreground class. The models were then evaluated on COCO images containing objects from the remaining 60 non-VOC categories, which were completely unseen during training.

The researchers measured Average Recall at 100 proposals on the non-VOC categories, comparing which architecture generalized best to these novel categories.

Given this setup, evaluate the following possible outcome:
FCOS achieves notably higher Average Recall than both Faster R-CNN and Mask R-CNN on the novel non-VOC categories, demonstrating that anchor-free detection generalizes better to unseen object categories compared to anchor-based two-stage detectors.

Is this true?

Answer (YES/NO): NO